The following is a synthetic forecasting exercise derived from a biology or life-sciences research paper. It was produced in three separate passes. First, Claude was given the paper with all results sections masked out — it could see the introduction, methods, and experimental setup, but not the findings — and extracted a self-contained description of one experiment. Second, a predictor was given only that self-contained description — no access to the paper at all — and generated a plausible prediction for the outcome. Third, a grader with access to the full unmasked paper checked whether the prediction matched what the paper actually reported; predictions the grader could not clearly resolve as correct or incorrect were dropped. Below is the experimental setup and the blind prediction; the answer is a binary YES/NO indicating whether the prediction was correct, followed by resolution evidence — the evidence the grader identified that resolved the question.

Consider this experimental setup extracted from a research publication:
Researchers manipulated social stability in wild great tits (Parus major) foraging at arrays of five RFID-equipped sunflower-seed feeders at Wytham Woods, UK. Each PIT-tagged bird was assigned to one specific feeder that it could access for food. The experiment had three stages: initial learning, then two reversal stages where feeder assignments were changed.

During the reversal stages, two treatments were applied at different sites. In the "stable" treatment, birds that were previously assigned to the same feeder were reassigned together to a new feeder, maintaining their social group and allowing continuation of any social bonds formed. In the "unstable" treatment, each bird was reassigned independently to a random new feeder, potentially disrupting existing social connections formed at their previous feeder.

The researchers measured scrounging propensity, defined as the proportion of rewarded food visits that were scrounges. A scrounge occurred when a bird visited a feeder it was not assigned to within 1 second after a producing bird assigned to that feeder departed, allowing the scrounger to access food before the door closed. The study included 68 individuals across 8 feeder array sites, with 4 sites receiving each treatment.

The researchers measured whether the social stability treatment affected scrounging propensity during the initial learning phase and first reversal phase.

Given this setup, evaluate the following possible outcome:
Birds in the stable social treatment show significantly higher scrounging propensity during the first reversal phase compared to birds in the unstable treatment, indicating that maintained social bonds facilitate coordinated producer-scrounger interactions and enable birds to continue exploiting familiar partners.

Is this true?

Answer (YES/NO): YES